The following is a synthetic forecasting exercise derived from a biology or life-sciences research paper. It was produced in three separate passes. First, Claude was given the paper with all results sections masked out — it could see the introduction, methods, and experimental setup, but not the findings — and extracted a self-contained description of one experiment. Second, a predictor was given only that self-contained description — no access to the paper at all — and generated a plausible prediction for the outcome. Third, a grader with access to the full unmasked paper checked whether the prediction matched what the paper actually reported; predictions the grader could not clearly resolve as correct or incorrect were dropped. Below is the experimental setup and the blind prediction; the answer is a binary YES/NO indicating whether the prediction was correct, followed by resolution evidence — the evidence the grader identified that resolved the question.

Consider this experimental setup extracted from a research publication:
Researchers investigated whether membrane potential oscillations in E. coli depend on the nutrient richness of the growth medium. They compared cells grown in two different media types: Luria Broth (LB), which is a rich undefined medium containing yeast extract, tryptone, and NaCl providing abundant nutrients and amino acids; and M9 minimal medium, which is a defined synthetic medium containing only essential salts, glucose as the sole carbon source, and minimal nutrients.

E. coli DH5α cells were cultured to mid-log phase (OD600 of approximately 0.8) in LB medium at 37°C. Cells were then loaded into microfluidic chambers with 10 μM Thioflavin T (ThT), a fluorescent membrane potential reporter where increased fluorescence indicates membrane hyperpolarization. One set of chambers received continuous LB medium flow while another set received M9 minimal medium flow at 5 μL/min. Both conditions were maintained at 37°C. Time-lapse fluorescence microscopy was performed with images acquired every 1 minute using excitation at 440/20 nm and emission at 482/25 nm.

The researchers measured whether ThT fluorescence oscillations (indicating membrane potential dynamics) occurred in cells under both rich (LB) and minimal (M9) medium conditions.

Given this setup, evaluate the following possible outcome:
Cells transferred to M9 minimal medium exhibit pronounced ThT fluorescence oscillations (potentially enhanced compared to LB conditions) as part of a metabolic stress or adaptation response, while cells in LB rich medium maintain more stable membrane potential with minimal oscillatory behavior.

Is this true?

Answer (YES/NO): NO